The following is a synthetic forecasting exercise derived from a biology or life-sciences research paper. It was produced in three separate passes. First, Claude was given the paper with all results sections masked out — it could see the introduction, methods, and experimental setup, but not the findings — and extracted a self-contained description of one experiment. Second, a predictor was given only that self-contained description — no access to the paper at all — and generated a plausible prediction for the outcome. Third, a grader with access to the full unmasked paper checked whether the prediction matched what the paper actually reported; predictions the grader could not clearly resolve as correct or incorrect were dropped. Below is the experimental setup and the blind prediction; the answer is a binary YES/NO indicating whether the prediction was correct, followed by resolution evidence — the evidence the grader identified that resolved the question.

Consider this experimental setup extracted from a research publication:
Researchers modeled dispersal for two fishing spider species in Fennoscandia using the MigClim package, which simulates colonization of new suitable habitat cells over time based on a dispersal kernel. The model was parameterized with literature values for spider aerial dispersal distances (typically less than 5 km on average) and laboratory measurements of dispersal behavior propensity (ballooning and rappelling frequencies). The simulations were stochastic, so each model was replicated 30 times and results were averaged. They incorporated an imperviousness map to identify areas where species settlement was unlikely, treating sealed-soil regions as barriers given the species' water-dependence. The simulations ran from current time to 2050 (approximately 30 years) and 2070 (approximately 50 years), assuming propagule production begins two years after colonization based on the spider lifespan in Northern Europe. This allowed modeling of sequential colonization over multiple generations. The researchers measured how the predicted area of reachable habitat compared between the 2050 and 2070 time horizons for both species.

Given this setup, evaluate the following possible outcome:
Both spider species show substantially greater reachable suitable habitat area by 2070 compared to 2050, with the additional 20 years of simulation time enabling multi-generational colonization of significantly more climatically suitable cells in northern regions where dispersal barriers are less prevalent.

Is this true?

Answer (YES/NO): YES